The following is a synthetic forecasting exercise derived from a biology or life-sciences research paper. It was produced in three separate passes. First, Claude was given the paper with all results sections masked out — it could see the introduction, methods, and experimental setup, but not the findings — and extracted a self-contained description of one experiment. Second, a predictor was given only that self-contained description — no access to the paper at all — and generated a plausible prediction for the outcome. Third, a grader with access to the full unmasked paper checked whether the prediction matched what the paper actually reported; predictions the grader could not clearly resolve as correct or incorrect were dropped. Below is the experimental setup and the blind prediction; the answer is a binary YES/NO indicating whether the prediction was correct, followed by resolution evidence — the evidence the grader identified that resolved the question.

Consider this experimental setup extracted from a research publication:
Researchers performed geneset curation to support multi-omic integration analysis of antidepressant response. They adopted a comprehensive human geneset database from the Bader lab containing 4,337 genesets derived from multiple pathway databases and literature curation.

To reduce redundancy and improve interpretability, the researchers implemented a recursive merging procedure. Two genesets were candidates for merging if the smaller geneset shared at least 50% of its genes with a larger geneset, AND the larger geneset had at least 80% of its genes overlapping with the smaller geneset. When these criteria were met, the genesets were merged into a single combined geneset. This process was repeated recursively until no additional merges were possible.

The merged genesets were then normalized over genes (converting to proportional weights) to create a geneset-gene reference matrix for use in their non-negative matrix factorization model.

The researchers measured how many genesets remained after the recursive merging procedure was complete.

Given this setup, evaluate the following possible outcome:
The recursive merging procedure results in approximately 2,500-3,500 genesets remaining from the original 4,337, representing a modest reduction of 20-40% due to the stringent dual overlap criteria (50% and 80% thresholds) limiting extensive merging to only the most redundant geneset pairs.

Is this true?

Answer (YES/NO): NO